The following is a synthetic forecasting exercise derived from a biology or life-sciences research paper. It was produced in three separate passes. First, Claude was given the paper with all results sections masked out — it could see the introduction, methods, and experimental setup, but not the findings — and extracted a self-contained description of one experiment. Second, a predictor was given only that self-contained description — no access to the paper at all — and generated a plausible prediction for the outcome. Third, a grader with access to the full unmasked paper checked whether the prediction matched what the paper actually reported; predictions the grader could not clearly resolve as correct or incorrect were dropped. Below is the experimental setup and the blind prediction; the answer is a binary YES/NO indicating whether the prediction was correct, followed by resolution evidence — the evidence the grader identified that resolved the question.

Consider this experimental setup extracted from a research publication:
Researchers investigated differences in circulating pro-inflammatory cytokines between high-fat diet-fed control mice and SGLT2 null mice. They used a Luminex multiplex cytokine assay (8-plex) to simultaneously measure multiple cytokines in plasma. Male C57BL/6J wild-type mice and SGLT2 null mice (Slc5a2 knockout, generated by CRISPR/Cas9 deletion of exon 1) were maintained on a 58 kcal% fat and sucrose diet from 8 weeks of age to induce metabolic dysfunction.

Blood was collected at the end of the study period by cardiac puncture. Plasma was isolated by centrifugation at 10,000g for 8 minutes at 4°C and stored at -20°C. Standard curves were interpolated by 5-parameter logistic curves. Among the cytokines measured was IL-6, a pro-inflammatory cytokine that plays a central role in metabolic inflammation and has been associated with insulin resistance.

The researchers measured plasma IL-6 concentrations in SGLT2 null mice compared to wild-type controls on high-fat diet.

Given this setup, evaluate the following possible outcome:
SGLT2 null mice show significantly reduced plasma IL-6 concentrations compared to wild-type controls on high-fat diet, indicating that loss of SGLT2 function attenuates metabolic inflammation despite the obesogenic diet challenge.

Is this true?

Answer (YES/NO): NO